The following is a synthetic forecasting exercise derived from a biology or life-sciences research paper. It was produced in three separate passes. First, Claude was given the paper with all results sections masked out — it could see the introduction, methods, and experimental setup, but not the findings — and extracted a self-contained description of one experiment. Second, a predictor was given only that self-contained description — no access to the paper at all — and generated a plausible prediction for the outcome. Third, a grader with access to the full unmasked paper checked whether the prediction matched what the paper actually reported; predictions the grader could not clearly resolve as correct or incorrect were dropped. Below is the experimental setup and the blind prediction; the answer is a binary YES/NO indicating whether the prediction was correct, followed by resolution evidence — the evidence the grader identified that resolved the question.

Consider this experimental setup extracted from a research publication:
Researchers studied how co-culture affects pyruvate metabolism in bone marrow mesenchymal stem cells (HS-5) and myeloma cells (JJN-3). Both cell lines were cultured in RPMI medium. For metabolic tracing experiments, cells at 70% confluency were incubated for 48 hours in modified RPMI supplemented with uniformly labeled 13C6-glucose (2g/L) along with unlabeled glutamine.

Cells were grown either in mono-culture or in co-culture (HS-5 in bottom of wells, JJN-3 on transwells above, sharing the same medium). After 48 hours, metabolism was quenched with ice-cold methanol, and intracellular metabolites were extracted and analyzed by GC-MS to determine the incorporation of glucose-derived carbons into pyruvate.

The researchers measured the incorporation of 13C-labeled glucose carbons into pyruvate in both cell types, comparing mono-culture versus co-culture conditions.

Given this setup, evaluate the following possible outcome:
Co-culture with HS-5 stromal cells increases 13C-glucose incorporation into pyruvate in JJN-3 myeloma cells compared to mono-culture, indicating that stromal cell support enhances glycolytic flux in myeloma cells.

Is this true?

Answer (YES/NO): NO